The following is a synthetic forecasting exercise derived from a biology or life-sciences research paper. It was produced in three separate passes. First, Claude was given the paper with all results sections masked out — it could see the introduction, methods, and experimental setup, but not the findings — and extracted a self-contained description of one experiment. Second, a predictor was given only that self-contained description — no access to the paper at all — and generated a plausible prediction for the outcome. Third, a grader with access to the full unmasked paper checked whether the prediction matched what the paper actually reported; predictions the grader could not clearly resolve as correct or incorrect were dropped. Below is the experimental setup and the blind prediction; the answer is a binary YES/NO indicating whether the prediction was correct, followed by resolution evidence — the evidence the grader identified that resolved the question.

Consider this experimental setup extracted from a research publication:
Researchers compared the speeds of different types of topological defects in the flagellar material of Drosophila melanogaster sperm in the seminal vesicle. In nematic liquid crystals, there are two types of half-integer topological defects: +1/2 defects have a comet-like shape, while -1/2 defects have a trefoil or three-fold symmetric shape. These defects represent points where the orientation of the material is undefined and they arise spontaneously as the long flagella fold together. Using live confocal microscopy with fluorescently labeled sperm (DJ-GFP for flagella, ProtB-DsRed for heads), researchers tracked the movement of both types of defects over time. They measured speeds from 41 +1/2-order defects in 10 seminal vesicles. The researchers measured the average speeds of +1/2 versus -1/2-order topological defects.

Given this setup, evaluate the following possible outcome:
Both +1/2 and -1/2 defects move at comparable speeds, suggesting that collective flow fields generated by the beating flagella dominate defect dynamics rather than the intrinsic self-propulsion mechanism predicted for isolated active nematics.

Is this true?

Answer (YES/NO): NO